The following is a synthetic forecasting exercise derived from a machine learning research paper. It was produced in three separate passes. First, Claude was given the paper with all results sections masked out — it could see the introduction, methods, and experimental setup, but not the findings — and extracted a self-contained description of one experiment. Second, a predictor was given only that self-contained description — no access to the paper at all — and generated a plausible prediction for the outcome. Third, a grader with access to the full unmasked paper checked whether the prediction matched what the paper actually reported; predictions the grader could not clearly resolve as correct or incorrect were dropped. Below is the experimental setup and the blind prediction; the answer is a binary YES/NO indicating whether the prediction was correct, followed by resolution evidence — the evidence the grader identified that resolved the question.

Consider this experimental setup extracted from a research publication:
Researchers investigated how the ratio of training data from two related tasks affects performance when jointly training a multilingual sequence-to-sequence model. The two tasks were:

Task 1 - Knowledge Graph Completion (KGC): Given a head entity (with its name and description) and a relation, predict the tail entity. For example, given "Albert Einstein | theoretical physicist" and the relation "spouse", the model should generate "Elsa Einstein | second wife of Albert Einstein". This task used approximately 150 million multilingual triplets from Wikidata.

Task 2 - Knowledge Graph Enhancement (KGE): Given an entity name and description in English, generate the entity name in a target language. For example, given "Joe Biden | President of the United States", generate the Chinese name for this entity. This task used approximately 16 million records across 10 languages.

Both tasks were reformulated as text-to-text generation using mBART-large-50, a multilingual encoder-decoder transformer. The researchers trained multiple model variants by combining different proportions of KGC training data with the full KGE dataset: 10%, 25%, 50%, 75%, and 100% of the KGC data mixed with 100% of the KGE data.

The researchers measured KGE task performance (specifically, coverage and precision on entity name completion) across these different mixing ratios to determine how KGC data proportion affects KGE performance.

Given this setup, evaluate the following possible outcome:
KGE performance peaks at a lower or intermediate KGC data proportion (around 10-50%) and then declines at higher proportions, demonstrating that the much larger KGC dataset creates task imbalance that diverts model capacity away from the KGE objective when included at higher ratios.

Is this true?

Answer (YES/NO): NO